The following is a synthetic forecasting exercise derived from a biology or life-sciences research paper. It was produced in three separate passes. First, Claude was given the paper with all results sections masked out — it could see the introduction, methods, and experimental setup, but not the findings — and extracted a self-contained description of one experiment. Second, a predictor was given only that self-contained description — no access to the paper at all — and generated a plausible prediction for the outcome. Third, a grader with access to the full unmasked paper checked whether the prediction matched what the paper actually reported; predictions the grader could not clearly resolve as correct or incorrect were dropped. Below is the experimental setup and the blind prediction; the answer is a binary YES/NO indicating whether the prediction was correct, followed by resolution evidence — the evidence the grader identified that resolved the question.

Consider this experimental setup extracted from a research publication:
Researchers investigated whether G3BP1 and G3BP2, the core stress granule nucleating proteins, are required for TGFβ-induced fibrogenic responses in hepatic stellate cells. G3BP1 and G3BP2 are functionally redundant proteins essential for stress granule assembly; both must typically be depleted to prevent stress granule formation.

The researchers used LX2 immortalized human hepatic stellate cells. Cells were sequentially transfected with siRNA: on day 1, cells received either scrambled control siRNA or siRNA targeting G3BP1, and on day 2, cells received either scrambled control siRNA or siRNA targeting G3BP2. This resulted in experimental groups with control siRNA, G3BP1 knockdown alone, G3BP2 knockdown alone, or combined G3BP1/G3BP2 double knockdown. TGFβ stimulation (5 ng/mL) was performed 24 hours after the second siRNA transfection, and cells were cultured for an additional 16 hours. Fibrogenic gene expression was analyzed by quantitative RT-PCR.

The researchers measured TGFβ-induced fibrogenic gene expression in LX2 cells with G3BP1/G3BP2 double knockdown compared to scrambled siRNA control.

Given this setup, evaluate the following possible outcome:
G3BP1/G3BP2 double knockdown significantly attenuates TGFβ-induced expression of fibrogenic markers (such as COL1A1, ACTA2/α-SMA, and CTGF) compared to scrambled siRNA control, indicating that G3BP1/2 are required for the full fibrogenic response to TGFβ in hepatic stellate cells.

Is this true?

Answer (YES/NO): NO